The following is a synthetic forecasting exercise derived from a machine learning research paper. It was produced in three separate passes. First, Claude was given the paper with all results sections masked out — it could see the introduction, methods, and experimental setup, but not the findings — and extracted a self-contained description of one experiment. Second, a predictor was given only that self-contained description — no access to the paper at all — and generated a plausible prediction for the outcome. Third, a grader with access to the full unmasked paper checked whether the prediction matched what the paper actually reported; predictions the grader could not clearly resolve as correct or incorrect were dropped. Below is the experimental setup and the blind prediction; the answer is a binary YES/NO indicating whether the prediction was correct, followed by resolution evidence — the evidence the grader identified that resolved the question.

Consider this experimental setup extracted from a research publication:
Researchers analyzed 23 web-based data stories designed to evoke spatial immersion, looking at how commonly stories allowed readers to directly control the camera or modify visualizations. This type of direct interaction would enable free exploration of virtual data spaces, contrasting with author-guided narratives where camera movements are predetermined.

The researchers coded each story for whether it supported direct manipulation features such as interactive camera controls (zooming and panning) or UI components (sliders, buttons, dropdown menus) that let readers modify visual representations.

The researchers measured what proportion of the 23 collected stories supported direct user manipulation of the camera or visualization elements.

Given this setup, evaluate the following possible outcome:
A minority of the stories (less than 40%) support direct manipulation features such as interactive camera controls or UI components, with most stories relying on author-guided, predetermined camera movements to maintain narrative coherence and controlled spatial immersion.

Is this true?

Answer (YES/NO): YES